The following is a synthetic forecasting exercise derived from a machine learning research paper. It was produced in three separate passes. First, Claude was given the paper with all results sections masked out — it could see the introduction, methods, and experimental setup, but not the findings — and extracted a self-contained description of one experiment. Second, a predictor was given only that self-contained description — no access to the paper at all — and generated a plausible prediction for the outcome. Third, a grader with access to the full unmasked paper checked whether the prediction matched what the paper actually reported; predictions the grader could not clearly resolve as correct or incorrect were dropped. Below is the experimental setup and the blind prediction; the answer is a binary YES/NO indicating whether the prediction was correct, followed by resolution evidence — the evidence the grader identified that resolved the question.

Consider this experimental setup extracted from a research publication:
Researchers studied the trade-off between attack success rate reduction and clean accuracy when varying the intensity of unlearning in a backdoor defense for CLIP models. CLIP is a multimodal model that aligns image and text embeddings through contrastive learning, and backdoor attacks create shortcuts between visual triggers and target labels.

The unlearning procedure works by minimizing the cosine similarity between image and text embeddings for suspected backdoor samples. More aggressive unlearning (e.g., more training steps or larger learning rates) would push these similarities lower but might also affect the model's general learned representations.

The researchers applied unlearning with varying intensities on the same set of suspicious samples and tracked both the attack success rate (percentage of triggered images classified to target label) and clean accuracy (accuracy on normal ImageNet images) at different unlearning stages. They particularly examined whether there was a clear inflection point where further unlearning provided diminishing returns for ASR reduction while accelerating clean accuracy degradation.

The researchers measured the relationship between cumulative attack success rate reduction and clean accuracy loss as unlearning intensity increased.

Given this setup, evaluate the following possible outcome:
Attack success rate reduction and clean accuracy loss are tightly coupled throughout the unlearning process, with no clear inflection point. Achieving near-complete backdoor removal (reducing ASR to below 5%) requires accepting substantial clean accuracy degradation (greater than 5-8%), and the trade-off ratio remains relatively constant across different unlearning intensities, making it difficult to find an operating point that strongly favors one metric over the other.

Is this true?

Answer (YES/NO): NO